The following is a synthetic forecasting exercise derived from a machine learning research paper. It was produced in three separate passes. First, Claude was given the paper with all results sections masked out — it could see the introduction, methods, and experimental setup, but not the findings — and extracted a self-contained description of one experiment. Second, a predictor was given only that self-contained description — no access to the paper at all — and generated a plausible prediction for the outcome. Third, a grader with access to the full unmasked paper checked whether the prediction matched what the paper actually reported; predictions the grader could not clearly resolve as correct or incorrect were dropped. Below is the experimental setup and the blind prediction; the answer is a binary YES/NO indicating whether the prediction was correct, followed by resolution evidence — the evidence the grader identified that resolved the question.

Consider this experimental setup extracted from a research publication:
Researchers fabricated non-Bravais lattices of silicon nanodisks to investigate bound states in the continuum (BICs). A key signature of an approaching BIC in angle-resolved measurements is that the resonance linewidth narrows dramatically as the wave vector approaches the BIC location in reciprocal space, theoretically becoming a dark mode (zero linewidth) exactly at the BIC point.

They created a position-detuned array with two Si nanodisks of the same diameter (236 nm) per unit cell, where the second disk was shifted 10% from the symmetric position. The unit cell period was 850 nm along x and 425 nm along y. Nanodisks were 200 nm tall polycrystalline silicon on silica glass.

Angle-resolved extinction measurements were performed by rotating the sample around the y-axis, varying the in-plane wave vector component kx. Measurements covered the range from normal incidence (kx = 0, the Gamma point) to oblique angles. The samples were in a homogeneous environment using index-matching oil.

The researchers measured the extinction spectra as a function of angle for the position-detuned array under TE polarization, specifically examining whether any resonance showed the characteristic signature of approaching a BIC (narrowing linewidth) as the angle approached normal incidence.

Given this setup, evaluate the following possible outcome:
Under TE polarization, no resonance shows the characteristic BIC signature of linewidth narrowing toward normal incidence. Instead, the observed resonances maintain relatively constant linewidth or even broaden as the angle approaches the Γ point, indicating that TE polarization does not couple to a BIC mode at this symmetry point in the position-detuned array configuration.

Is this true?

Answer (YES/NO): NO